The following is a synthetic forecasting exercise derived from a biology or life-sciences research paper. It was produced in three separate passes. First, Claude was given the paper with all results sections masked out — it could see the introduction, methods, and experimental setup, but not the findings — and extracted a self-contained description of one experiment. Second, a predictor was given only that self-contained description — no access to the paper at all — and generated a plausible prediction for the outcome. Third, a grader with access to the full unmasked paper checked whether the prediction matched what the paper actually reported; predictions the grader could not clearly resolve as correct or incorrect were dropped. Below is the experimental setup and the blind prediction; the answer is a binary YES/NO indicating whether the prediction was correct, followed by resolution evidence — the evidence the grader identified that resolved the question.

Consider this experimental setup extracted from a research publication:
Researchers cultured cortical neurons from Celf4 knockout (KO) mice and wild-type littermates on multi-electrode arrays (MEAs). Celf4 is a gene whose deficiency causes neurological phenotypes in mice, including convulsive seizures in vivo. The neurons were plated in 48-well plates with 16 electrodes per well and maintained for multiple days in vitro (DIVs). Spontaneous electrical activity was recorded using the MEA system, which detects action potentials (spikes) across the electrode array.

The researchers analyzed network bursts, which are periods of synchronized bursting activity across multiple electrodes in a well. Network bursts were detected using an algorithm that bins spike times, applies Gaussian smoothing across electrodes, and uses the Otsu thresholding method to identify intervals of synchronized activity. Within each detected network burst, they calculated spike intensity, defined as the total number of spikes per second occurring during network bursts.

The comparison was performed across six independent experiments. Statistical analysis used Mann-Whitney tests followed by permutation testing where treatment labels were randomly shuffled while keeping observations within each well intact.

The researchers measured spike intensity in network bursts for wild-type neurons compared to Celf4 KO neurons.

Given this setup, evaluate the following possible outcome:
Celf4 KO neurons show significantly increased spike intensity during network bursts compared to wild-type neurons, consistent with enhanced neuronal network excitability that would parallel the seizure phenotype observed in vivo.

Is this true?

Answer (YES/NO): YES